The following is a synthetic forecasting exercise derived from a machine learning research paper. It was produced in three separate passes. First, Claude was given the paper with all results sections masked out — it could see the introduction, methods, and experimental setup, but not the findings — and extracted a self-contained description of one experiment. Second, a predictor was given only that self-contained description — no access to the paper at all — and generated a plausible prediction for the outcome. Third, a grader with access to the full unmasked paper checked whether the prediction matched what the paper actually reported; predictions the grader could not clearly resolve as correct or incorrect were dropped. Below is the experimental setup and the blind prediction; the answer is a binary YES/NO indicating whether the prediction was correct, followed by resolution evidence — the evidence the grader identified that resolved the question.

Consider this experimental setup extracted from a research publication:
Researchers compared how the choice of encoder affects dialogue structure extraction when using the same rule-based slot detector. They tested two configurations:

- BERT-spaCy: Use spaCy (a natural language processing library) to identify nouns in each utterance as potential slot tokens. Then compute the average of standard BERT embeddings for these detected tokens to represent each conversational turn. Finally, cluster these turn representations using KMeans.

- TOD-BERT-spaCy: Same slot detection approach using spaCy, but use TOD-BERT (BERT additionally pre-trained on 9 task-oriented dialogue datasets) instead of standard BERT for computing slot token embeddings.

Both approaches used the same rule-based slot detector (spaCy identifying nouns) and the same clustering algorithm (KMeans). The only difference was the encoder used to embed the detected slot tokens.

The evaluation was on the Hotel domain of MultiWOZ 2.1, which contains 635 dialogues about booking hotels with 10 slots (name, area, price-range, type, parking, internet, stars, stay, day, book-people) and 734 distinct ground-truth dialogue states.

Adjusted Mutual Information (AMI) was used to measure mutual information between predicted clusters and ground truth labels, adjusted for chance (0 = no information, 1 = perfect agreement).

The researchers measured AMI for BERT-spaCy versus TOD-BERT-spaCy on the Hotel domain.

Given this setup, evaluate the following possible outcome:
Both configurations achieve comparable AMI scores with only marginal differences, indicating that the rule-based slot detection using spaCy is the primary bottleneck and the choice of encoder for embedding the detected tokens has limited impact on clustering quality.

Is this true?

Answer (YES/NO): YES